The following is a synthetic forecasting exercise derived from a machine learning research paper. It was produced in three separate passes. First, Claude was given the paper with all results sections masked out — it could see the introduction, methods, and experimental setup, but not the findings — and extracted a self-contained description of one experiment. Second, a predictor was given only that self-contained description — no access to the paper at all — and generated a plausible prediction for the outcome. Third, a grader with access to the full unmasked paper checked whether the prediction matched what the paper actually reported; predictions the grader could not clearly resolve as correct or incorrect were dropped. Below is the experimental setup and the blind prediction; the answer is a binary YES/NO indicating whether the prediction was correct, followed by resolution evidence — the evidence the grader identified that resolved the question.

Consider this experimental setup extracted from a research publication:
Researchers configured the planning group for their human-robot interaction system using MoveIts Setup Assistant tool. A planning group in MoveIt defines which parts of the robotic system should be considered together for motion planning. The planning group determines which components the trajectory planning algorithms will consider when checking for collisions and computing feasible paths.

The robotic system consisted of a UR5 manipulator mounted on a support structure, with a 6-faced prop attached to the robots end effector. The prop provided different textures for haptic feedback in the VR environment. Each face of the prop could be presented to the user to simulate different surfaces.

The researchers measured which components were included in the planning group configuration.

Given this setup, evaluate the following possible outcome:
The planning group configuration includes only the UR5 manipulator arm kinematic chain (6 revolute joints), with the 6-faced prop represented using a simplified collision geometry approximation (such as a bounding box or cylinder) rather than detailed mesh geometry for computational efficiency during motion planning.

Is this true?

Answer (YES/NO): NO